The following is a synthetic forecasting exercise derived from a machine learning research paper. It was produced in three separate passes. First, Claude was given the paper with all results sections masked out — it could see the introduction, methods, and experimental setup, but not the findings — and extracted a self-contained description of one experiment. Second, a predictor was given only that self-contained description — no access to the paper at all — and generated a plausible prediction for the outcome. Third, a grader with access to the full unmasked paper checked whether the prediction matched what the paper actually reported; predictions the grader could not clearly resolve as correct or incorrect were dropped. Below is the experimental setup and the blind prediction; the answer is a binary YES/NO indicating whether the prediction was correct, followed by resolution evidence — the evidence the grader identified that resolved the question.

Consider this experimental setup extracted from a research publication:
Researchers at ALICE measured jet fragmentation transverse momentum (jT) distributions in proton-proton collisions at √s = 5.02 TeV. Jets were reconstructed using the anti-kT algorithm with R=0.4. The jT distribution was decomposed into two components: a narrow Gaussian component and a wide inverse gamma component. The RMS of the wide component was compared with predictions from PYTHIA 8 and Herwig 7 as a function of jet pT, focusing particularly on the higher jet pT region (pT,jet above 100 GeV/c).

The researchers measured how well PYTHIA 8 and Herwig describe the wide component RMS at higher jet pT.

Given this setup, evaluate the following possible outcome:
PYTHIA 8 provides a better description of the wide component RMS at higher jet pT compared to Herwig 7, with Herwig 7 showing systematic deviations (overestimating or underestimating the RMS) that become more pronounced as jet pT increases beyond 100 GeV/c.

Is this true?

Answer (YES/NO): NO